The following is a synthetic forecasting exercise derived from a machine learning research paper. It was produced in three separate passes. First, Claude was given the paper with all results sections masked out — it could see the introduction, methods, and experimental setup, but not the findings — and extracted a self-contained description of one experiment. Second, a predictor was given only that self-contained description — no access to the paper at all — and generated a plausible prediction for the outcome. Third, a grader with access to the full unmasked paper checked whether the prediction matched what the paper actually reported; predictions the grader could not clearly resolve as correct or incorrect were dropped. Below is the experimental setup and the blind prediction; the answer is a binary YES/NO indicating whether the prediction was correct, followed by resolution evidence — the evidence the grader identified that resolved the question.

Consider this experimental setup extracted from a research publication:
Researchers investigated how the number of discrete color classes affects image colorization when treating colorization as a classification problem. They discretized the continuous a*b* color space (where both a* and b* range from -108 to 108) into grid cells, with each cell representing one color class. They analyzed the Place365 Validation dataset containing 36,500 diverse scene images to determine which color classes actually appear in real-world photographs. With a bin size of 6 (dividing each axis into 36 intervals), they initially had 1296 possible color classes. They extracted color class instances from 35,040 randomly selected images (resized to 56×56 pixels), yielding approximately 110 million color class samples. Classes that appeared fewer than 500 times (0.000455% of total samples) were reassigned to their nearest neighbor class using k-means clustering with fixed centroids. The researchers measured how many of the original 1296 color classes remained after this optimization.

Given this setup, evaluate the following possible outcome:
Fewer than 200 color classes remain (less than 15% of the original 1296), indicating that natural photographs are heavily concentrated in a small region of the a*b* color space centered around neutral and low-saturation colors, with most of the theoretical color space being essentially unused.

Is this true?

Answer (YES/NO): NO